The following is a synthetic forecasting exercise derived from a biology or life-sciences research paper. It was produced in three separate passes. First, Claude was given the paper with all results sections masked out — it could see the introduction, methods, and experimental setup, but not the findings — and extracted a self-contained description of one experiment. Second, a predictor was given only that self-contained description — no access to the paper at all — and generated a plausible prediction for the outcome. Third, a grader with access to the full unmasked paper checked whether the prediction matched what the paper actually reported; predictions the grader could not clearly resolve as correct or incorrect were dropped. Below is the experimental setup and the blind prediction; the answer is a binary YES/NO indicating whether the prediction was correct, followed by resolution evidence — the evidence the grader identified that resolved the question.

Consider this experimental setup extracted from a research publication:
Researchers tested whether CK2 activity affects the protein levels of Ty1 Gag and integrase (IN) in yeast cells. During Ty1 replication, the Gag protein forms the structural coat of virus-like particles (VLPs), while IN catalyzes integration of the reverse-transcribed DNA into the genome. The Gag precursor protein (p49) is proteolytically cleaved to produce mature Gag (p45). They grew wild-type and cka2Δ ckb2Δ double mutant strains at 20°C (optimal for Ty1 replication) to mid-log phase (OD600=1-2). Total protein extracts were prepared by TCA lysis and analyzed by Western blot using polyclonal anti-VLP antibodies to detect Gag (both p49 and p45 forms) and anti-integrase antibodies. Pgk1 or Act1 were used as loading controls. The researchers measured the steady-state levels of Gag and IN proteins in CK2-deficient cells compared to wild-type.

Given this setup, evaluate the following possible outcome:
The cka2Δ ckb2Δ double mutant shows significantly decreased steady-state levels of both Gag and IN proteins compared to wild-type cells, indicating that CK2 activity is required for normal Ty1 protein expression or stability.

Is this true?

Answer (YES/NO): NO